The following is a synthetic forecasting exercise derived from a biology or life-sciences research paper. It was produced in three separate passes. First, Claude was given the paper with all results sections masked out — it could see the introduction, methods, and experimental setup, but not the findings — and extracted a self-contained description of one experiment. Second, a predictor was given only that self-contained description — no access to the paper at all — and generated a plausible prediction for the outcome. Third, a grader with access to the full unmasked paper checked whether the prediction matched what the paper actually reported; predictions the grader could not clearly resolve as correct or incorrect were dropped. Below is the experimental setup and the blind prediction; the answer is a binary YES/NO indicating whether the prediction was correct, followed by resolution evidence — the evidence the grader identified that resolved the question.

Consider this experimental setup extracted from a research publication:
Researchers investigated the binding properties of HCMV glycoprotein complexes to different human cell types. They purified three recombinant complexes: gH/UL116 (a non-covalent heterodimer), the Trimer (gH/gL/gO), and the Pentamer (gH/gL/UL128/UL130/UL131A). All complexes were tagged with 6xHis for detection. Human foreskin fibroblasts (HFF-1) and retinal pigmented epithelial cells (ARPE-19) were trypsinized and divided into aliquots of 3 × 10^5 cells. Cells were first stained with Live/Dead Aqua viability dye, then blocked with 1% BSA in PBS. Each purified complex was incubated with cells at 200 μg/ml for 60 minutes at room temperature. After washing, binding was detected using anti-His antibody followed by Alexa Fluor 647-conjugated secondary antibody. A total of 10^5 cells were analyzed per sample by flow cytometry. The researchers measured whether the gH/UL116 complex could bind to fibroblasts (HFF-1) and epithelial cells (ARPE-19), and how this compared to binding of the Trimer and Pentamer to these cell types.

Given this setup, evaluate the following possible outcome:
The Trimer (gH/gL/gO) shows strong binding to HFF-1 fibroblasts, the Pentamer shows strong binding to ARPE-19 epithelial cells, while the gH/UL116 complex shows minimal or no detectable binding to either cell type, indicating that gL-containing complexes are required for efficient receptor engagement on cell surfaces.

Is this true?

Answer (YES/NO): YES